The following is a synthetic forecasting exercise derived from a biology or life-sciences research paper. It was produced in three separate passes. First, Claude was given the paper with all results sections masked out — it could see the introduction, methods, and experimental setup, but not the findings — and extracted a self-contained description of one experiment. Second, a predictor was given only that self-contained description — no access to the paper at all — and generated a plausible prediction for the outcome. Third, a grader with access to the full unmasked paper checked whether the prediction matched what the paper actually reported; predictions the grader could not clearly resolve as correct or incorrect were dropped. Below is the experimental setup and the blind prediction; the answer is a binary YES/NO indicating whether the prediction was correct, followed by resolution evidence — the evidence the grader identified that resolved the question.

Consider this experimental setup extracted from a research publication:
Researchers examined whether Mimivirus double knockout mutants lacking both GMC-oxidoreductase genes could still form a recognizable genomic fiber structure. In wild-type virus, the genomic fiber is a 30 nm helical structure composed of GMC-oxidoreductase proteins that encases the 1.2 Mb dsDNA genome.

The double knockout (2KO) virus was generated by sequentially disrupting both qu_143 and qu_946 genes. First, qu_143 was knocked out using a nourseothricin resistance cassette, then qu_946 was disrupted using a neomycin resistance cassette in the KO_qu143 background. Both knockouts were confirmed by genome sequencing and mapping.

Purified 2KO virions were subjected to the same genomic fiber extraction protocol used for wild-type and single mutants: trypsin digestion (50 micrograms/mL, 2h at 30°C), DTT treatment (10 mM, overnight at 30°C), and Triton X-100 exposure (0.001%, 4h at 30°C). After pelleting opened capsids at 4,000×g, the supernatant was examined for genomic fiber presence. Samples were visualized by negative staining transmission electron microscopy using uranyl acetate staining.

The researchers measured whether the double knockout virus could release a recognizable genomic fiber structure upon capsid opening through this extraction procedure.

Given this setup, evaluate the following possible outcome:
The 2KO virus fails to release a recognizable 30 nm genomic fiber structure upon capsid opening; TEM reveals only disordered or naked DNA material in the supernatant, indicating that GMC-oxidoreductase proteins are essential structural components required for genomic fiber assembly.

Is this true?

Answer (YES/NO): NO